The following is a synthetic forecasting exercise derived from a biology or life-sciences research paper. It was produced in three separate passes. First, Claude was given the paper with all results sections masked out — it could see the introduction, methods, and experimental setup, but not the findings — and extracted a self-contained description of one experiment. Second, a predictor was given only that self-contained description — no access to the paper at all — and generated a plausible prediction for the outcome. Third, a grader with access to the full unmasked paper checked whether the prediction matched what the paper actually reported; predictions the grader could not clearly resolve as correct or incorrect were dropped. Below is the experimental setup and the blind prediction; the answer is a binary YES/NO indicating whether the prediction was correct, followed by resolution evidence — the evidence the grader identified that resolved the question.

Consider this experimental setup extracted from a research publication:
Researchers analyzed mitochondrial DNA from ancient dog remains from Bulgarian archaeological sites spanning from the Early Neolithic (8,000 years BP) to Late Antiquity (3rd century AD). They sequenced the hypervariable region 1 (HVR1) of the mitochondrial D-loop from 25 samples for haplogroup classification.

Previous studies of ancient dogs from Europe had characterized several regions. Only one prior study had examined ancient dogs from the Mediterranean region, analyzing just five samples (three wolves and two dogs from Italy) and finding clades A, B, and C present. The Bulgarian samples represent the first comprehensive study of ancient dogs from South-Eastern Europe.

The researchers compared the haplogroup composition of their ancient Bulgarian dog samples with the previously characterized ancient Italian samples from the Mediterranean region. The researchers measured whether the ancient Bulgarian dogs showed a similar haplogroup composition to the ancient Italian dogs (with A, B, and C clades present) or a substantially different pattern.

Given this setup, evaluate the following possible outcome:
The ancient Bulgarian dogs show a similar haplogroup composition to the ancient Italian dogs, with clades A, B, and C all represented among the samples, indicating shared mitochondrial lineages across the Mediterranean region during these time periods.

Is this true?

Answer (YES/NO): NO